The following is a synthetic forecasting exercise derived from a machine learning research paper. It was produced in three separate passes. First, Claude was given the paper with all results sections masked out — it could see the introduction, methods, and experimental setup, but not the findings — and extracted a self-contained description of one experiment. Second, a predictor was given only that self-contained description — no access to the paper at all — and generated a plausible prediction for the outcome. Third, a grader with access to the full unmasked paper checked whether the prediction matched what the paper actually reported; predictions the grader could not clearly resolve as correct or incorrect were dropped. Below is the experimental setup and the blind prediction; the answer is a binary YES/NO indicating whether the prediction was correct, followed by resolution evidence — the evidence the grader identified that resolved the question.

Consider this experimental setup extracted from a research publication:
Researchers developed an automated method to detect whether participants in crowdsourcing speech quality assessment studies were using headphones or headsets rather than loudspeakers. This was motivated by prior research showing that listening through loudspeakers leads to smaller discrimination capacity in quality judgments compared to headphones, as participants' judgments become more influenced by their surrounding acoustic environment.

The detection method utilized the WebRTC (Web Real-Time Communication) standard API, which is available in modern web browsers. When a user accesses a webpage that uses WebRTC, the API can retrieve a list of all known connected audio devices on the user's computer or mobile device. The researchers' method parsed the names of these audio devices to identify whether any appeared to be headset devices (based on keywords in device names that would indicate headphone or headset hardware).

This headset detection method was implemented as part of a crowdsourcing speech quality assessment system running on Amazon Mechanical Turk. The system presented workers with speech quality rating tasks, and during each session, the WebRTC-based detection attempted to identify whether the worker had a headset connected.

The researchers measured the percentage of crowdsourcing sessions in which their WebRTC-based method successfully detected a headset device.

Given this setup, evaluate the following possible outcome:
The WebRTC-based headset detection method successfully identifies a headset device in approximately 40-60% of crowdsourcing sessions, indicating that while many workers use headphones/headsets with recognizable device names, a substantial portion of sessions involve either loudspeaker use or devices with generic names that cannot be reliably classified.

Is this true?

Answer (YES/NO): YES